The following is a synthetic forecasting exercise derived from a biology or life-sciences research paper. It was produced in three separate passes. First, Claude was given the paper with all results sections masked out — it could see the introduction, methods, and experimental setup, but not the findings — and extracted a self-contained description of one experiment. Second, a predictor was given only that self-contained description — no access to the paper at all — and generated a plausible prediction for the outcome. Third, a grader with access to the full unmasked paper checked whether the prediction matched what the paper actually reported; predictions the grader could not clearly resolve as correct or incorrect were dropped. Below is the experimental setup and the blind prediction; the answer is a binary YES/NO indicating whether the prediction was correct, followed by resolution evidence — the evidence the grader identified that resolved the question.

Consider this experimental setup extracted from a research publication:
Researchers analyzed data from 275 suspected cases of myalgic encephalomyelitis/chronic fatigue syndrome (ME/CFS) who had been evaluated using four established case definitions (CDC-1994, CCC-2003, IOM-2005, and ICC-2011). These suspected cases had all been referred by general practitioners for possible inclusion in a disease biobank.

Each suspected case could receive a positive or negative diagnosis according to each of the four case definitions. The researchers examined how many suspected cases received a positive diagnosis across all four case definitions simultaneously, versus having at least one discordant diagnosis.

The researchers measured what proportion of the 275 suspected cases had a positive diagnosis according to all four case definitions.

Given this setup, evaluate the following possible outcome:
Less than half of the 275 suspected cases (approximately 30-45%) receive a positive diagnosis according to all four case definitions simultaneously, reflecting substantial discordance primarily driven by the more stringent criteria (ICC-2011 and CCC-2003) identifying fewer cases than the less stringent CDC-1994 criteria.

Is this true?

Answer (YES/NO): NO